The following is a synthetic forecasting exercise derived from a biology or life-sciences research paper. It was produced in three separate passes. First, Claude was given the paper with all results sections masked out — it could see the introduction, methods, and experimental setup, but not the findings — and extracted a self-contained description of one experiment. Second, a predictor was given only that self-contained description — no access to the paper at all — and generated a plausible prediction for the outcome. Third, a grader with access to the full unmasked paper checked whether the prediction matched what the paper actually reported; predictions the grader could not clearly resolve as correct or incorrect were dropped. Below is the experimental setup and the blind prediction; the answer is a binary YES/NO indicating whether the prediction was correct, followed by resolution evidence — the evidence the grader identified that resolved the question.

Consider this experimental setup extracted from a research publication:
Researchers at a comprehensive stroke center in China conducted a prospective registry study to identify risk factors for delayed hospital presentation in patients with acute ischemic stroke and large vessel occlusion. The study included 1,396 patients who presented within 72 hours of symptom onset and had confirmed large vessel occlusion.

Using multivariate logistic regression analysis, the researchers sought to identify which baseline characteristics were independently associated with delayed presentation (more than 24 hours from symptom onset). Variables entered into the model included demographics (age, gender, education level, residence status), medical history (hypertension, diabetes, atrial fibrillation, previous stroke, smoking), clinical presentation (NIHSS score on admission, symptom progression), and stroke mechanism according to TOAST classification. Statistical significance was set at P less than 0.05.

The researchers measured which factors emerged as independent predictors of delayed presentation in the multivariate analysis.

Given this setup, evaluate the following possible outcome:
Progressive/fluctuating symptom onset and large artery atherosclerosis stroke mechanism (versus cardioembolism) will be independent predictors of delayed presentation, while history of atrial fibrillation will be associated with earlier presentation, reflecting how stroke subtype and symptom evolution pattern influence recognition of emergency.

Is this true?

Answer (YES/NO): NO